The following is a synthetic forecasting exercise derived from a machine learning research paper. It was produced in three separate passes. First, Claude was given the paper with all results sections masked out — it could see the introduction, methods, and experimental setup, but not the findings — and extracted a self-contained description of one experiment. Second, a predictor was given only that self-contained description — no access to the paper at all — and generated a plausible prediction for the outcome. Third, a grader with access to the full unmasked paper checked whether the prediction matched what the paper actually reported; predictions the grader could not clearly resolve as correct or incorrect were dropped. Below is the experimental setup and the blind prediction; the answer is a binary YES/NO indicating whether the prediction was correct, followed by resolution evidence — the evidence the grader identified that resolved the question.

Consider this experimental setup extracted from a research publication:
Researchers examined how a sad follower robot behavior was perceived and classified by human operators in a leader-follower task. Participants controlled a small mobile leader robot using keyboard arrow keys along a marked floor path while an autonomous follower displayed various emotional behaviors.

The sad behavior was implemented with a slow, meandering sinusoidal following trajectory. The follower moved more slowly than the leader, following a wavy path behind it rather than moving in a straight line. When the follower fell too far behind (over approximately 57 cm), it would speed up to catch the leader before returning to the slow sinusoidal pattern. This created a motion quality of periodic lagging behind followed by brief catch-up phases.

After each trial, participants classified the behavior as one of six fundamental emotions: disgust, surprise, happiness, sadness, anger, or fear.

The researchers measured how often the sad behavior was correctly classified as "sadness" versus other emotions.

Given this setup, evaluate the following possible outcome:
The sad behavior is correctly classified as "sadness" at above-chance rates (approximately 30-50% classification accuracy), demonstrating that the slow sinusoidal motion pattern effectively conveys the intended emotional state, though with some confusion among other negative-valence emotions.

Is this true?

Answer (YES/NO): NO